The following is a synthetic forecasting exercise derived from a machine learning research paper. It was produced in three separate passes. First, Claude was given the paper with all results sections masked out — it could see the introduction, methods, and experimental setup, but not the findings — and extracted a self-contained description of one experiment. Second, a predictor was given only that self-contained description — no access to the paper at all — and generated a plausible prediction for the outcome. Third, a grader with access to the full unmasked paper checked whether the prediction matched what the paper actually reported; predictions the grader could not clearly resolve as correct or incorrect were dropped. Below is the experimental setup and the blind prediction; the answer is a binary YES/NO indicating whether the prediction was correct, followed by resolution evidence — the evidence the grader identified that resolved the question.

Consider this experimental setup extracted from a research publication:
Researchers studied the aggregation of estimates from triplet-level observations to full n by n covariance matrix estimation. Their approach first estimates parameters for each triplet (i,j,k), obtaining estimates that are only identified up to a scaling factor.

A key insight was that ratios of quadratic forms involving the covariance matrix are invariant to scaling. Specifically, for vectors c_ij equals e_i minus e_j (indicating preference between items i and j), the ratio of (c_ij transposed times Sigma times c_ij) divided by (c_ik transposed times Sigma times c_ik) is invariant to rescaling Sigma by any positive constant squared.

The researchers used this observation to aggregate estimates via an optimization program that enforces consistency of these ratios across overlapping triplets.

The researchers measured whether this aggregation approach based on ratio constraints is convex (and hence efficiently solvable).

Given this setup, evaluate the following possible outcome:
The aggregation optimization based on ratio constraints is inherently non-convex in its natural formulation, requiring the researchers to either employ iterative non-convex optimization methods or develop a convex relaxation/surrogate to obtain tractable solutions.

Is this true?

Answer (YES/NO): NO